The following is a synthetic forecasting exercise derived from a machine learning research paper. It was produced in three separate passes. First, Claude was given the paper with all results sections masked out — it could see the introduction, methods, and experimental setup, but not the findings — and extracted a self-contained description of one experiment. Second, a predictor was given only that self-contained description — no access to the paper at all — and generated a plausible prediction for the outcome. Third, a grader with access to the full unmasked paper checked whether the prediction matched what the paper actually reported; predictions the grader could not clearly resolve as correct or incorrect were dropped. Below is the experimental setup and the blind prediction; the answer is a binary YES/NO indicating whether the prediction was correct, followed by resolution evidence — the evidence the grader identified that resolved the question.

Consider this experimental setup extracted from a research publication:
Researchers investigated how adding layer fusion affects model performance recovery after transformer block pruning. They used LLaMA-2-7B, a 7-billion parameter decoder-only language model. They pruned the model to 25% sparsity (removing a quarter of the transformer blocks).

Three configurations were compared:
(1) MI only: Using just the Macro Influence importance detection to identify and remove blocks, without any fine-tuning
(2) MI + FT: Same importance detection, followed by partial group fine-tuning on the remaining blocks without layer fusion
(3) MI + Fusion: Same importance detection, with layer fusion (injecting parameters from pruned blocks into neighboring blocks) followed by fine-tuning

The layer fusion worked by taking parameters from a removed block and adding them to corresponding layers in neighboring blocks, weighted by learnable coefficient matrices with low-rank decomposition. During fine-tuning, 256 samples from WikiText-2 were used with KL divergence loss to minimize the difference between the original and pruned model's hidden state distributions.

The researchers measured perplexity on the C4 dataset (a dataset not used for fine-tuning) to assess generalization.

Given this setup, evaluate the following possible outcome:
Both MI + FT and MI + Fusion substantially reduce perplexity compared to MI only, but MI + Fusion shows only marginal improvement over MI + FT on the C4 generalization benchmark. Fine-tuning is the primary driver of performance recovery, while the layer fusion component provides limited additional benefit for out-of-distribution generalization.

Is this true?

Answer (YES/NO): YES